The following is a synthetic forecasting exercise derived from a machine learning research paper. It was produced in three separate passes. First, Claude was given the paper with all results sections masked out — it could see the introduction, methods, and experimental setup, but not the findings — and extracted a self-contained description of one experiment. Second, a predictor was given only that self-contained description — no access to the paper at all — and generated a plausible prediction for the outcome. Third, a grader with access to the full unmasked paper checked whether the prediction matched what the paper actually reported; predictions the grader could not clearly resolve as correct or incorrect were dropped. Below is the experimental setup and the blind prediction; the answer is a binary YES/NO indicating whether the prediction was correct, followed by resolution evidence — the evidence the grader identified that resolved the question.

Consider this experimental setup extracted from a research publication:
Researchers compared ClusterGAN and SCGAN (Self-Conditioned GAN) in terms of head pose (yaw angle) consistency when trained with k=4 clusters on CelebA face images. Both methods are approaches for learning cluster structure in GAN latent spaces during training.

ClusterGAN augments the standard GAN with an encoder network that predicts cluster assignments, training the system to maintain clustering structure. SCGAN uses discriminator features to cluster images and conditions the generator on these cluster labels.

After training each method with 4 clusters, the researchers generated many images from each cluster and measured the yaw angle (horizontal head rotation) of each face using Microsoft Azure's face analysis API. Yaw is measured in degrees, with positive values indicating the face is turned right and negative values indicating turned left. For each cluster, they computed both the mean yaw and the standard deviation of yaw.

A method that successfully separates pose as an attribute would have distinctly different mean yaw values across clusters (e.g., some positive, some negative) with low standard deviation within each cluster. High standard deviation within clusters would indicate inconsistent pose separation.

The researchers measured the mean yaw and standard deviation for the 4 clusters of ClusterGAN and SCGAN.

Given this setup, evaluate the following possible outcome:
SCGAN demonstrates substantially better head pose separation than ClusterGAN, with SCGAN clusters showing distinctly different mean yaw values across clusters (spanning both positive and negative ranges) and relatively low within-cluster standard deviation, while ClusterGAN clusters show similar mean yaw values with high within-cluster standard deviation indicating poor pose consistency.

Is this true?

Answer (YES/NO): NO